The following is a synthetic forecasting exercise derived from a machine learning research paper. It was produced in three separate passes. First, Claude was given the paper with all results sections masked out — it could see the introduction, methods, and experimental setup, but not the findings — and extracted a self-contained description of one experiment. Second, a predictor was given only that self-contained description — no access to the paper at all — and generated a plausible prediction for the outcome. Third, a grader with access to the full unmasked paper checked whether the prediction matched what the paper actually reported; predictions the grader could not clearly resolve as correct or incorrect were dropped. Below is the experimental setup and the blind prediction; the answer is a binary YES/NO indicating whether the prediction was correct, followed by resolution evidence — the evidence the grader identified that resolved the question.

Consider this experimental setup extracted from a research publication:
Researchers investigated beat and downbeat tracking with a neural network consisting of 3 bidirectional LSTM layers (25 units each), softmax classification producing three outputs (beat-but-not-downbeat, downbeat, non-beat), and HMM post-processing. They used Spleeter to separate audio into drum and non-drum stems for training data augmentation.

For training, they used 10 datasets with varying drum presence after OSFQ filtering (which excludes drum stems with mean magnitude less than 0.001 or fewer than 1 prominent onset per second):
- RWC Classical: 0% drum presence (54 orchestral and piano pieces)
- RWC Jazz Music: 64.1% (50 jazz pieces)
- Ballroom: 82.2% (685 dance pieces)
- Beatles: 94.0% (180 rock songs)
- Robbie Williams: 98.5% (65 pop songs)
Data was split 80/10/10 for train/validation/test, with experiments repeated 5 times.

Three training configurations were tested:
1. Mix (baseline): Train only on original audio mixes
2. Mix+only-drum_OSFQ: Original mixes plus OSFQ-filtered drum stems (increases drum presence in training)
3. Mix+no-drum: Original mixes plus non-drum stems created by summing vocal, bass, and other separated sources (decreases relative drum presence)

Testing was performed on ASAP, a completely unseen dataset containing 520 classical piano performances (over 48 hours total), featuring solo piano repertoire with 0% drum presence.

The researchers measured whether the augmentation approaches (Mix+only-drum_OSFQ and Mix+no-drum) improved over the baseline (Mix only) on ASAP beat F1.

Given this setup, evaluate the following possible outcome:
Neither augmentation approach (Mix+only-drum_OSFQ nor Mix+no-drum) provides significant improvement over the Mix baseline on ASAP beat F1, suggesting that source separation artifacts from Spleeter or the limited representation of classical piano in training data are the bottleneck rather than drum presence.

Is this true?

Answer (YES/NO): YES